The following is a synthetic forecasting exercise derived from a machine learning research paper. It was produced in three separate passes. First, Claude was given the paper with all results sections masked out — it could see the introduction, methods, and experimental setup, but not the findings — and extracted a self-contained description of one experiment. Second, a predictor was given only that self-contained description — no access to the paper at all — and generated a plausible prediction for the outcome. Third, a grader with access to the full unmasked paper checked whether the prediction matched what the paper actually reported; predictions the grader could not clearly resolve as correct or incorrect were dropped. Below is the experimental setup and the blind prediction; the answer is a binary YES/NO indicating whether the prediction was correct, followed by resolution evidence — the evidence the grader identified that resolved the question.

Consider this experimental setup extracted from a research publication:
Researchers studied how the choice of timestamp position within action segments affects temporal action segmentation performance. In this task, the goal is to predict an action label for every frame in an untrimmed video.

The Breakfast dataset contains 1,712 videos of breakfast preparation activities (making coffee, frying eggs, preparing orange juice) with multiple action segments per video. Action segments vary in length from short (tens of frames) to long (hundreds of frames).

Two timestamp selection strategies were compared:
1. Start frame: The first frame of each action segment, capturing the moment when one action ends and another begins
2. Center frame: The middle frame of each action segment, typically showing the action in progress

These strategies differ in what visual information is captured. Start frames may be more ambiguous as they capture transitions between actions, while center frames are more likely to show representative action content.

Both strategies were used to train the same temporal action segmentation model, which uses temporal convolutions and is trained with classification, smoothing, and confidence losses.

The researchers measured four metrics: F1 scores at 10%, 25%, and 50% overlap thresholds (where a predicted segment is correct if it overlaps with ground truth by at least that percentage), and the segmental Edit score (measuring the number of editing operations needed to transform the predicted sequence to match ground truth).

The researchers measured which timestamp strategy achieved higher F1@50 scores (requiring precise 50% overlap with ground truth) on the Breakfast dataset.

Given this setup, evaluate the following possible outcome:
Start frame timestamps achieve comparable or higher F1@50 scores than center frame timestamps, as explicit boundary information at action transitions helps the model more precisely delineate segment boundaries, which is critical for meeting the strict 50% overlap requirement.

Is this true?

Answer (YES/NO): NO